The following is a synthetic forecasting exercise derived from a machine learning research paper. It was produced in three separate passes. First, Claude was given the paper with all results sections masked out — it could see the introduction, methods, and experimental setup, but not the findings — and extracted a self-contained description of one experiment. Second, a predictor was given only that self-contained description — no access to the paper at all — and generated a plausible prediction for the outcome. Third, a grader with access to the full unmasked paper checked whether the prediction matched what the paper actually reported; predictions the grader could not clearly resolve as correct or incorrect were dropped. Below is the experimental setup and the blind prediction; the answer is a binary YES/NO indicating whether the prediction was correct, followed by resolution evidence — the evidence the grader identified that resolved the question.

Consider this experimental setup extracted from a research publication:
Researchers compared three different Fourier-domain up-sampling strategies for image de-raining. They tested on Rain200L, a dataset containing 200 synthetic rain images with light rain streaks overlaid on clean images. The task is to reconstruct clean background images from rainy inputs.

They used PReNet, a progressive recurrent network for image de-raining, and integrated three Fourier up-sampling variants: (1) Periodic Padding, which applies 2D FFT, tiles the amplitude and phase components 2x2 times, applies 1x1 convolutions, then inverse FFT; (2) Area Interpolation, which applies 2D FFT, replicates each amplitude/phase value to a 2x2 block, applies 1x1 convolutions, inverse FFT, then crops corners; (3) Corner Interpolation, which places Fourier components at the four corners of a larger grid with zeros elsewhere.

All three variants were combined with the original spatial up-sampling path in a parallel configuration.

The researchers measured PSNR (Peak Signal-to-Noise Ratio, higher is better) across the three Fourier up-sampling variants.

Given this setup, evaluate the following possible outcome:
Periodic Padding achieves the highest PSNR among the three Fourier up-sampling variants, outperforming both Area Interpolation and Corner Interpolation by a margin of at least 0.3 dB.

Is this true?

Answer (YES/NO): NO